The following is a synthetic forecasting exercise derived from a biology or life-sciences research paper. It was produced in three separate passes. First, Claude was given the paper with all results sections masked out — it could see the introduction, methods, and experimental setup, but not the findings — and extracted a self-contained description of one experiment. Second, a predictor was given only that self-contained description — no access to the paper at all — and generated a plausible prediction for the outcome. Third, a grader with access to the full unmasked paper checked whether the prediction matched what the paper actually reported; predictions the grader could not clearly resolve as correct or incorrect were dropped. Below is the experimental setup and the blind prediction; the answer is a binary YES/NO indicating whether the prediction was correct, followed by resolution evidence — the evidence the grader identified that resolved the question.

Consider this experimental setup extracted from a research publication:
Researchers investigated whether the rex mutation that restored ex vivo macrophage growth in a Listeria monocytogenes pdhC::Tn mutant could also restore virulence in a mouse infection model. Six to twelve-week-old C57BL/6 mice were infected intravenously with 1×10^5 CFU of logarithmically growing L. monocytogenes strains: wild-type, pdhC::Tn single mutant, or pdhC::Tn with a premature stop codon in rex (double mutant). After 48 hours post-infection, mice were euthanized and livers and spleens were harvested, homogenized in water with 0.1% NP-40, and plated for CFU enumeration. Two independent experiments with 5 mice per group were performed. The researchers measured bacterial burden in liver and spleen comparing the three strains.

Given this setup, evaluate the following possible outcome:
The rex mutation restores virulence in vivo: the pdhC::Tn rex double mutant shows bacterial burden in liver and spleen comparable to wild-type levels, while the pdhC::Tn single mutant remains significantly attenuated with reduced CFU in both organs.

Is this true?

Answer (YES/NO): NO